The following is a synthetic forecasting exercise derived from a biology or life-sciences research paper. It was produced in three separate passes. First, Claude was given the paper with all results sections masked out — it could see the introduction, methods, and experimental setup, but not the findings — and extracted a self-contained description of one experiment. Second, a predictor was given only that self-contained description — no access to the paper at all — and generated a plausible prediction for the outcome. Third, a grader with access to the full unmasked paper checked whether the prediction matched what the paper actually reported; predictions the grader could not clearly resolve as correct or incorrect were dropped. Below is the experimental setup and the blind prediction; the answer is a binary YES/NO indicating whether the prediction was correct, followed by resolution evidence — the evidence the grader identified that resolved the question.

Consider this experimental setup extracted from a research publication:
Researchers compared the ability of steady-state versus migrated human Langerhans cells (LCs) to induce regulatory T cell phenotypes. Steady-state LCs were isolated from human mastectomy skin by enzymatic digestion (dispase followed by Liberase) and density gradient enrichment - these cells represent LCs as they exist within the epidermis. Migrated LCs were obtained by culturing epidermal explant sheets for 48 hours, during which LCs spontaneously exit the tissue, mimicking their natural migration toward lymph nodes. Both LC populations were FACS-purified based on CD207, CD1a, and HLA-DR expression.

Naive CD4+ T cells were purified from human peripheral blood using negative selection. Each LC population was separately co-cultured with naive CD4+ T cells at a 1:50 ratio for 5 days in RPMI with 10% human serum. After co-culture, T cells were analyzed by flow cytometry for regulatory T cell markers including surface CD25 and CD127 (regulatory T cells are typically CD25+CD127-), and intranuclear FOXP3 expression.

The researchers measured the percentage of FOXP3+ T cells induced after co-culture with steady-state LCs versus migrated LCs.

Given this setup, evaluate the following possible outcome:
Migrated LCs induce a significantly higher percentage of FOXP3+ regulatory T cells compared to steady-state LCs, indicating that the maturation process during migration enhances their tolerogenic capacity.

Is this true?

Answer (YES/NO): YES